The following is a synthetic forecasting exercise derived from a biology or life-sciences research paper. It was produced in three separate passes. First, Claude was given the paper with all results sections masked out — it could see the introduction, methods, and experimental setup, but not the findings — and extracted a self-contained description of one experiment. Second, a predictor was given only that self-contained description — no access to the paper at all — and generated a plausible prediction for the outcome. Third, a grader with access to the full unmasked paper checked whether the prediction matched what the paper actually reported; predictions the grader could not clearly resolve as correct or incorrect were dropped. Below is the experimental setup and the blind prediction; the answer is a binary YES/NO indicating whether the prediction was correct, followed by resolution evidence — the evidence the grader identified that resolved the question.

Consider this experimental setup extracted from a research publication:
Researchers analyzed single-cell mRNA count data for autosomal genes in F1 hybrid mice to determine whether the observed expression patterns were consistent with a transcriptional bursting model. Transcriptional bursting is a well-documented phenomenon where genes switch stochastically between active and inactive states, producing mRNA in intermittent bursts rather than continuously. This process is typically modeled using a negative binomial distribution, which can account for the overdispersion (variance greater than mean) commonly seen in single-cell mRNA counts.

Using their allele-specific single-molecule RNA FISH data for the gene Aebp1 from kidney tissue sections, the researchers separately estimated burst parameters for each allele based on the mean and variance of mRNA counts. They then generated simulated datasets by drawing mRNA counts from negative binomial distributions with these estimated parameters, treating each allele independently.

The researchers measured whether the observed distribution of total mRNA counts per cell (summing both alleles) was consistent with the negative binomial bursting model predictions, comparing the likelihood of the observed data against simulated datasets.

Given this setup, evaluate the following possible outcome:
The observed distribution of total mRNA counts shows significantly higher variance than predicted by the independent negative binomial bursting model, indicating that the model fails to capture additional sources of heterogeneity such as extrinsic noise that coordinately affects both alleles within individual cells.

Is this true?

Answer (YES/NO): NO